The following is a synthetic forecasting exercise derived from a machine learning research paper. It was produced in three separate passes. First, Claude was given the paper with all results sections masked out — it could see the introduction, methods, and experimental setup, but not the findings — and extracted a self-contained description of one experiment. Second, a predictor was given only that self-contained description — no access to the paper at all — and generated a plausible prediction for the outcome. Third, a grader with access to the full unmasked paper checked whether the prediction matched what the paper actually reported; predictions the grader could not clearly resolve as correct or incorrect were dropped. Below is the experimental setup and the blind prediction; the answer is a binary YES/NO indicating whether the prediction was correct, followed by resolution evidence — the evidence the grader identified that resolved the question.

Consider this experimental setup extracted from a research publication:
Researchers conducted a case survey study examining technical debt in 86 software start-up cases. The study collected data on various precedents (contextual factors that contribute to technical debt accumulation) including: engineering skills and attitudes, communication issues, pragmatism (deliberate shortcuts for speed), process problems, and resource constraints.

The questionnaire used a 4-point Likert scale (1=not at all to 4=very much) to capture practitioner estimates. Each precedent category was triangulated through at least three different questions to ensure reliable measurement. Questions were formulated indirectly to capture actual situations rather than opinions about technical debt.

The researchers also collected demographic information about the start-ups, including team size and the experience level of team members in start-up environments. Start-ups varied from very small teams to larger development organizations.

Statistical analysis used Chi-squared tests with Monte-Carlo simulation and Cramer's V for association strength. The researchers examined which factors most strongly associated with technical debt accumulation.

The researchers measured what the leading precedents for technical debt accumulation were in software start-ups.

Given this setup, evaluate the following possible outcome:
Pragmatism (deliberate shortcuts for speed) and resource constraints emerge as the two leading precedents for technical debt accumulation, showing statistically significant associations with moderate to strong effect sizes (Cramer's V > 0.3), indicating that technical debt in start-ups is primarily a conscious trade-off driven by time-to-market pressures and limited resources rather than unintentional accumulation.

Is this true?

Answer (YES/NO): NO